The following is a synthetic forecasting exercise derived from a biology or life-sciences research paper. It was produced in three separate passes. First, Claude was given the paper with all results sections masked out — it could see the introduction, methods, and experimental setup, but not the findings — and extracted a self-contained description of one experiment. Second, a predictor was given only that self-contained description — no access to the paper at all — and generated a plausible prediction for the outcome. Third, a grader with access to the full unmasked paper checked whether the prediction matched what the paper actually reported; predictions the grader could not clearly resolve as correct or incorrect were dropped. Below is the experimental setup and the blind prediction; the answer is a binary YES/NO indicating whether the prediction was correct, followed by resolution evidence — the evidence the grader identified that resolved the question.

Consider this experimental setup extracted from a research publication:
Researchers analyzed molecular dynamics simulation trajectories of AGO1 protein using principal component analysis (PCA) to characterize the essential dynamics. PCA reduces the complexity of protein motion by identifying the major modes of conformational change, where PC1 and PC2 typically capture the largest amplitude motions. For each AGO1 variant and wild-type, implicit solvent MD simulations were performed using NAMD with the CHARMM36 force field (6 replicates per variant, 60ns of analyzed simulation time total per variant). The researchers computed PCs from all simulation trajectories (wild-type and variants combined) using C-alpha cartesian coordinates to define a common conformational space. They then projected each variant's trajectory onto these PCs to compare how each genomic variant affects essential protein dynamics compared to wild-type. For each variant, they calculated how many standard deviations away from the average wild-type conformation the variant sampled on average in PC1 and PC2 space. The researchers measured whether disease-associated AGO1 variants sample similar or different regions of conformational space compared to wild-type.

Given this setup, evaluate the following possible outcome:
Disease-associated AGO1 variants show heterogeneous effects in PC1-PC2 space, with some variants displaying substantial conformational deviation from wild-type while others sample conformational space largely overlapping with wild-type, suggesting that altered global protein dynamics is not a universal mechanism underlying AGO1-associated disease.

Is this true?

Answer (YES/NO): NO